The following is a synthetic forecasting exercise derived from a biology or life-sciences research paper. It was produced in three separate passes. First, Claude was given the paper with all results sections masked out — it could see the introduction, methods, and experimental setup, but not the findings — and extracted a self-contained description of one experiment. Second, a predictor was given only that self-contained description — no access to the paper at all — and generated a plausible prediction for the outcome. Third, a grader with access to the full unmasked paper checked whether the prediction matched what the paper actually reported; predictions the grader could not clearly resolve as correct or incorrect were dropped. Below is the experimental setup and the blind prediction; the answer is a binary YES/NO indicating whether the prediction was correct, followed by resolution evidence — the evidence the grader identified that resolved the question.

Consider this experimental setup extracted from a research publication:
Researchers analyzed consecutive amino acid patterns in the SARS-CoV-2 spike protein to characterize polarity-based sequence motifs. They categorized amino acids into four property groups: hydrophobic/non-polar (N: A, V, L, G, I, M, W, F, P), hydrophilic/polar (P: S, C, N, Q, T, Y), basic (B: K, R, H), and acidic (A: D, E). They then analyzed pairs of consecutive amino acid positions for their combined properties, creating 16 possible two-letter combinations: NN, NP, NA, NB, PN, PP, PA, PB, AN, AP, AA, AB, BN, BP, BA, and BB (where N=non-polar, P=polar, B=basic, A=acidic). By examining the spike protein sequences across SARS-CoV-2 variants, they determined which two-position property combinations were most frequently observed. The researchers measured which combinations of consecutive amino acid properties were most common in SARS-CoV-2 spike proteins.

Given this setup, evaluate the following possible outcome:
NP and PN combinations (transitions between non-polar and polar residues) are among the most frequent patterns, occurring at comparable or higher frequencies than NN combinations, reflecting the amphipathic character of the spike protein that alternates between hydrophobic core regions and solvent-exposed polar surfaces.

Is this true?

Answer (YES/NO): YES